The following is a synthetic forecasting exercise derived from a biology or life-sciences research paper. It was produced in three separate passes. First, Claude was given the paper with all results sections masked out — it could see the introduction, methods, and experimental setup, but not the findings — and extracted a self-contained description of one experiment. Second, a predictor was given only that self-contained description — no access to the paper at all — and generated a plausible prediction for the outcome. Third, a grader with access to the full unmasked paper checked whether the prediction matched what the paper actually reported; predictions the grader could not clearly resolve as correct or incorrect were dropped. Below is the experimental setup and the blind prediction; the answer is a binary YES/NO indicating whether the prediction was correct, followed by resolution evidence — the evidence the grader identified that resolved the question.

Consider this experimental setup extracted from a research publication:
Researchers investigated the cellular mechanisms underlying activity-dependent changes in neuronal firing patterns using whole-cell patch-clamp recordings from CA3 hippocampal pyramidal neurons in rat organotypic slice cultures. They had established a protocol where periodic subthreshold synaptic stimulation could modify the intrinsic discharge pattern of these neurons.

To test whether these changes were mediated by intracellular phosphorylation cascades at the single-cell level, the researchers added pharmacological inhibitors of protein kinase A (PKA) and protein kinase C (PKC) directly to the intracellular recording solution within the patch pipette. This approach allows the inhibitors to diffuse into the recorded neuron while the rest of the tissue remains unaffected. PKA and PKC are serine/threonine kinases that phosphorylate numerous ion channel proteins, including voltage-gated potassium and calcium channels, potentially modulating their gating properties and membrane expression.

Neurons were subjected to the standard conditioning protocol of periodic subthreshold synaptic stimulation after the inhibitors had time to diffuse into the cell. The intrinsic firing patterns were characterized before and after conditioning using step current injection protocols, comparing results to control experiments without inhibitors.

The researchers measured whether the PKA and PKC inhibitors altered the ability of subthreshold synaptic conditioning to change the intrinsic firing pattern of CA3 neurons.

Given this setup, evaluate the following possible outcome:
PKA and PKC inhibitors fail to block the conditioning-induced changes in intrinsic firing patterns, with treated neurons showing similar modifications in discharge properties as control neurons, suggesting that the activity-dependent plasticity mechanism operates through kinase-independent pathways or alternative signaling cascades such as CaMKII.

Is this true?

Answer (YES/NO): NO